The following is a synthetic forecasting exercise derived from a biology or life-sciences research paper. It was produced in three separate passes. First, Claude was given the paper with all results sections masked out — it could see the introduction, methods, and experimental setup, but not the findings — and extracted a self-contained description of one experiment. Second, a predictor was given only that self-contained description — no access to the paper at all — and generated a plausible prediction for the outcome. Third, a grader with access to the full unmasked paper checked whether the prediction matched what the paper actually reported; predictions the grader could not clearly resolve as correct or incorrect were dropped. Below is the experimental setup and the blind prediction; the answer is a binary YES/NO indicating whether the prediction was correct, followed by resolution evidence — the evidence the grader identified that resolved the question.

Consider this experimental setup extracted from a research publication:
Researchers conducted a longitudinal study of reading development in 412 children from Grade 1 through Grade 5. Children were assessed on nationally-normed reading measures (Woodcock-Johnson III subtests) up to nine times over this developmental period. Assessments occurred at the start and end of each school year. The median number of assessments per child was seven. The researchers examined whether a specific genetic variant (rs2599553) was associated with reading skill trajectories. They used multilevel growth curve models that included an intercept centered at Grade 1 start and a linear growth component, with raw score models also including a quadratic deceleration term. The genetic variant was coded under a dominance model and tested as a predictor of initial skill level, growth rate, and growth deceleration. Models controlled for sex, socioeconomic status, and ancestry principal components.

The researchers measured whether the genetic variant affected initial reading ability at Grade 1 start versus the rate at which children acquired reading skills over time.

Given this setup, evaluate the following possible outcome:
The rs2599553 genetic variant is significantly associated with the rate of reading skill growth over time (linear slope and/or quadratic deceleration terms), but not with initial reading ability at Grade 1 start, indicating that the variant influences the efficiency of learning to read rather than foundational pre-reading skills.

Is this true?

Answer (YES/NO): NO